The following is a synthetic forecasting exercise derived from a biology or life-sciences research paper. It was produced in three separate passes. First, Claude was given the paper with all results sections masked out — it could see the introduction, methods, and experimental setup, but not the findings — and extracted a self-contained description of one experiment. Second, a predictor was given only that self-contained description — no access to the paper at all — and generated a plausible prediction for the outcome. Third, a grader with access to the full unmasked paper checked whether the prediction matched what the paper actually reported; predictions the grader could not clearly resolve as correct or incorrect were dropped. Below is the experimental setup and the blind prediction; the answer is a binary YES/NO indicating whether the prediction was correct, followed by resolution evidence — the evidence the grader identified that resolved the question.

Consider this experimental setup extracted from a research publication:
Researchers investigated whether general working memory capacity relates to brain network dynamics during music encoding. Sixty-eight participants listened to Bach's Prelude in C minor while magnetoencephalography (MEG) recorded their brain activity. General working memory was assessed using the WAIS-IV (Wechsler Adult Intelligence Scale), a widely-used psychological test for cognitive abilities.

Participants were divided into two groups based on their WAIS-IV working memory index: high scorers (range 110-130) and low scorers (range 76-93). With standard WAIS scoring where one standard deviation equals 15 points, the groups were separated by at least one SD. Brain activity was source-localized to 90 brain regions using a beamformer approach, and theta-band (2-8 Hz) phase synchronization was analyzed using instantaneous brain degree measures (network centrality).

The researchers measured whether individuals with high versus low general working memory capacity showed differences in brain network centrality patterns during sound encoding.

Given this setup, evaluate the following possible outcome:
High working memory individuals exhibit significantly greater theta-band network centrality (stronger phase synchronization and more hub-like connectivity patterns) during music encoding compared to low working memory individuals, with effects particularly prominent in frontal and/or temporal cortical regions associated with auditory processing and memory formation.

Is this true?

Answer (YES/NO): YES